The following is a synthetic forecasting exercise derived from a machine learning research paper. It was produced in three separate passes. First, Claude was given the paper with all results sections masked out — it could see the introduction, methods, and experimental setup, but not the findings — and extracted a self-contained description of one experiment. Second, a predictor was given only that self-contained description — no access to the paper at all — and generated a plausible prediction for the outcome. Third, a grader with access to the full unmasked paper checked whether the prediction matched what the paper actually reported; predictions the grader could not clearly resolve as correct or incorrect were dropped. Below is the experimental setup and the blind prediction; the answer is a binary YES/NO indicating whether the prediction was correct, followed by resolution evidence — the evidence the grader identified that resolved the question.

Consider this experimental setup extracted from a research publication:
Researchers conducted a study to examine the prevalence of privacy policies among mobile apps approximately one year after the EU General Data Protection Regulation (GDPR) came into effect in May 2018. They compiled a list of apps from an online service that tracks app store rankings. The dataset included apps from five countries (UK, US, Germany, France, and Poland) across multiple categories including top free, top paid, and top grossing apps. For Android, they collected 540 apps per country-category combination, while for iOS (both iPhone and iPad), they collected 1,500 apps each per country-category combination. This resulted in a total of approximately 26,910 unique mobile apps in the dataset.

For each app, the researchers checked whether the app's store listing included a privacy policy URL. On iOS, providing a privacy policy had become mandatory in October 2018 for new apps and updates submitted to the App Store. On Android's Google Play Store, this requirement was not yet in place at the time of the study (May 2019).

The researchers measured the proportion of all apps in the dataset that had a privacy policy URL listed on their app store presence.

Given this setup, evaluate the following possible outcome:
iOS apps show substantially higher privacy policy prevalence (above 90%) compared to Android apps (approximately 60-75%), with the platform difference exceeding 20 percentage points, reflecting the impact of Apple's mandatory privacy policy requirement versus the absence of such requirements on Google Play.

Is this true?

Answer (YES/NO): NO